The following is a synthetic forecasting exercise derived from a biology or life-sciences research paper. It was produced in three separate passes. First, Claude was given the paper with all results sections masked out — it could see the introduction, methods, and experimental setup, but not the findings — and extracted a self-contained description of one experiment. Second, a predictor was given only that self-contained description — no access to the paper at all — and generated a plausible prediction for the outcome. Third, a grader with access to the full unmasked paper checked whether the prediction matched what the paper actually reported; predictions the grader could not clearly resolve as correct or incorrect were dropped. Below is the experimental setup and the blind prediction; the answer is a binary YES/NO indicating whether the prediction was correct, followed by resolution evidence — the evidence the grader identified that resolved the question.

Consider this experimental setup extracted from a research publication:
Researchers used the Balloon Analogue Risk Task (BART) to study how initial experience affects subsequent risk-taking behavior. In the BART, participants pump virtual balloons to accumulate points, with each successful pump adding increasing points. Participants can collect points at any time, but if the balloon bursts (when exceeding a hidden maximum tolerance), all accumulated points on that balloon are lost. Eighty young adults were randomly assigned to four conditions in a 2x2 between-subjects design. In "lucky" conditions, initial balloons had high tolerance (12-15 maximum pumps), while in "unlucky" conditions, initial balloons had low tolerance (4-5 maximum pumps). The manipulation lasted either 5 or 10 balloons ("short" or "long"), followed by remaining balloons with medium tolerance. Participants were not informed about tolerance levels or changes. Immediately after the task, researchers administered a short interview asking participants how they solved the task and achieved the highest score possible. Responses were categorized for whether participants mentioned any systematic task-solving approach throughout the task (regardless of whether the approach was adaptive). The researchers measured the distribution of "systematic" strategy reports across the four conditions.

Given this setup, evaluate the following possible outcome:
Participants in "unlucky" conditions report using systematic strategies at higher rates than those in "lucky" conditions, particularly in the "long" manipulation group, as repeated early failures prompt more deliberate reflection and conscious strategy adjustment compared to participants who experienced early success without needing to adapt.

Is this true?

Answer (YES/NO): NO